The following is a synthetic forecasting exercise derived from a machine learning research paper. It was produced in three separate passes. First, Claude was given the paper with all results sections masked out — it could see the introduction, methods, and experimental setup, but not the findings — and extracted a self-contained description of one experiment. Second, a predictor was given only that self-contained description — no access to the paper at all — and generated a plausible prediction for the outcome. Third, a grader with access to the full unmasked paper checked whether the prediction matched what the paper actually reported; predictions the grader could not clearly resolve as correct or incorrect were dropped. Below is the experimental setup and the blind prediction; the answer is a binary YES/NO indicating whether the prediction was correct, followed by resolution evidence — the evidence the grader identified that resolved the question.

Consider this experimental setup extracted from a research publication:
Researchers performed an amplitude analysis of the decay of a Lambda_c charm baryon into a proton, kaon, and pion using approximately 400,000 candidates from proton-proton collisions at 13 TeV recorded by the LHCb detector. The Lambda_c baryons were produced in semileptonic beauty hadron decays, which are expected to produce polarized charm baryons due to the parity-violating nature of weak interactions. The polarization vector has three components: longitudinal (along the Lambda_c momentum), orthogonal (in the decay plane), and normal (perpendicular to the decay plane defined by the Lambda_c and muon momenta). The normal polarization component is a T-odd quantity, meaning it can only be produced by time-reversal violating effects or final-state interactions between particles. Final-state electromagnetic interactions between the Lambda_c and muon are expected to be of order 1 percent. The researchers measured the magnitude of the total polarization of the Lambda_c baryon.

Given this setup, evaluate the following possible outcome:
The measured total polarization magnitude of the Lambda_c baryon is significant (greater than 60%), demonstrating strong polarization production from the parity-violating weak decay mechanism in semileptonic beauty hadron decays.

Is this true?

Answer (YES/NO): YES